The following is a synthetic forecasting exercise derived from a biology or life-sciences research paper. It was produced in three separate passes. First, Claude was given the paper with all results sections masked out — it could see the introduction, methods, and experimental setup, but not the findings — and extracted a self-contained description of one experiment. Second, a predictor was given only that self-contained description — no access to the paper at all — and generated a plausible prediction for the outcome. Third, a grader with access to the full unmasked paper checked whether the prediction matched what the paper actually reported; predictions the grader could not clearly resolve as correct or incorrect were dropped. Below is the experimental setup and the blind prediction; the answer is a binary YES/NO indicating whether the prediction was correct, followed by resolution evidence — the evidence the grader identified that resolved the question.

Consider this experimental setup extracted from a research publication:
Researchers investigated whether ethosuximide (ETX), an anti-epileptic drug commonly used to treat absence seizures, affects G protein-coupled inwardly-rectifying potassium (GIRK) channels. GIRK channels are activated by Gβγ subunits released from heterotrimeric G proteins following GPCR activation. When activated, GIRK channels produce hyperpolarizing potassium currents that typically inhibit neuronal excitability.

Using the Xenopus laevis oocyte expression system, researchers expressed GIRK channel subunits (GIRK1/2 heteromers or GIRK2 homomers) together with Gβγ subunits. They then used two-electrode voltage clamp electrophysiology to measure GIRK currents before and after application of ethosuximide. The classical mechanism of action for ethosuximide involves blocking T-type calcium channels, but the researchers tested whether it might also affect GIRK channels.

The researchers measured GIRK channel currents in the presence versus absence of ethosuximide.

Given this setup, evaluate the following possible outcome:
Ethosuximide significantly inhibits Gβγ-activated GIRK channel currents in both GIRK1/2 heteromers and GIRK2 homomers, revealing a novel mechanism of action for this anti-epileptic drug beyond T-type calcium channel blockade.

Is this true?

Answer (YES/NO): YES